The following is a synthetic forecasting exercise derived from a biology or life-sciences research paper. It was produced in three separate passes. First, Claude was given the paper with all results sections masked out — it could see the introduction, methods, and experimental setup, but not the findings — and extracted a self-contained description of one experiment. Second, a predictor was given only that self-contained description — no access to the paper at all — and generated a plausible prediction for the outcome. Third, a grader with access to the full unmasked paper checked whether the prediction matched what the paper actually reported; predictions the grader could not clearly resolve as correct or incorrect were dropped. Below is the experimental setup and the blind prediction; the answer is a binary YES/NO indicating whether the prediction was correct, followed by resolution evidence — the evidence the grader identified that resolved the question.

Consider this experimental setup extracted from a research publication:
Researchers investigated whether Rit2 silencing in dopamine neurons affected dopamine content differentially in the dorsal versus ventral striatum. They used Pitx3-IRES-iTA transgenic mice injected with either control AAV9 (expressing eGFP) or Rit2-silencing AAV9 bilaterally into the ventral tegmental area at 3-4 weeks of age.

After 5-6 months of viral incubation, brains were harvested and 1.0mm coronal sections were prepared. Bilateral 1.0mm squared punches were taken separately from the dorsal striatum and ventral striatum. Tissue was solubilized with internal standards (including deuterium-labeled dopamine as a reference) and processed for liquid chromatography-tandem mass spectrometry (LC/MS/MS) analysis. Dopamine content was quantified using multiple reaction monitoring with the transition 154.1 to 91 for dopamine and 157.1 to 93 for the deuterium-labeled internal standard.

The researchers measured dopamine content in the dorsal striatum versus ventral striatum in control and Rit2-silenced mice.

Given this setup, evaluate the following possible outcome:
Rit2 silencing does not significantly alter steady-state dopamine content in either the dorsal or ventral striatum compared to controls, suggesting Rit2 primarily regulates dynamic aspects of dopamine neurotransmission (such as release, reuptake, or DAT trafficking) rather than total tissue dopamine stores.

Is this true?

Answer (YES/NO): NO